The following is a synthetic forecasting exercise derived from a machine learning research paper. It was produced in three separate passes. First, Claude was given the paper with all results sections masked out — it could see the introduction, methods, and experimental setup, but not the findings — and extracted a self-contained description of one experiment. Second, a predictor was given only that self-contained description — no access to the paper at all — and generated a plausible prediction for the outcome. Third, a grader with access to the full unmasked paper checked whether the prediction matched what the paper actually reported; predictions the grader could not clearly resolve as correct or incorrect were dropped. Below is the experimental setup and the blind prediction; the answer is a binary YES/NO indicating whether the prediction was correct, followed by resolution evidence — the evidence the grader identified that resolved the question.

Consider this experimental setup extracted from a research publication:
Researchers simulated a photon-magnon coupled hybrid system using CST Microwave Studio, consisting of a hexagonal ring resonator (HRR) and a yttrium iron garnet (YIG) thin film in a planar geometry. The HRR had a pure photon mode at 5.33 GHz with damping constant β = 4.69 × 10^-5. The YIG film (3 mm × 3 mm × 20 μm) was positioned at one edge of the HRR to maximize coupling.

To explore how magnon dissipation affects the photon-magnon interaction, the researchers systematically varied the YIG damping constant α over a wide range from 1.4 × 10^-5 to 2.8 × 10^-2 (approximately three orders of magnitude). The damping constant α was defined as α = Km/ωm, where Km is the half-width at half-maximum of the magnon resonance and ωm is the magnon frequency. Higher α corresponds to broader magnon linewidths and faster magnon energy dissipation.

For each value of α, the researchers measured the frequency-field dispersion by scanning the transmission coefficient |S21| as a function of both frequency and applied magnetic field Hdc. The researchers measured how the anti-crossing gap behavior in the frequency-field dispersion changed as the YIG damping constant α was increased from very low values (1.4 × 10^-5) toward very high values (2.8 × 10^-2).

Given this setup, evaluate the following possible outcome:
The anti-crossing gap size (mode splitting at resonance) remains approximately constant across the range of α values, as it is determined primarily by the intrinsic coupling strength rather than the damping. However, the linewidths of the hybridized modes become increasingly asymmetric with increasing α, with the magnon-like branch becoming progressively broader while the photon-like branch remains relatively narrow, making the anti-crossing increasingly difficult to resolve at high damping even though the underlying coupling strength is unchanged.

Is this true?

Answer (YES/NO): NO